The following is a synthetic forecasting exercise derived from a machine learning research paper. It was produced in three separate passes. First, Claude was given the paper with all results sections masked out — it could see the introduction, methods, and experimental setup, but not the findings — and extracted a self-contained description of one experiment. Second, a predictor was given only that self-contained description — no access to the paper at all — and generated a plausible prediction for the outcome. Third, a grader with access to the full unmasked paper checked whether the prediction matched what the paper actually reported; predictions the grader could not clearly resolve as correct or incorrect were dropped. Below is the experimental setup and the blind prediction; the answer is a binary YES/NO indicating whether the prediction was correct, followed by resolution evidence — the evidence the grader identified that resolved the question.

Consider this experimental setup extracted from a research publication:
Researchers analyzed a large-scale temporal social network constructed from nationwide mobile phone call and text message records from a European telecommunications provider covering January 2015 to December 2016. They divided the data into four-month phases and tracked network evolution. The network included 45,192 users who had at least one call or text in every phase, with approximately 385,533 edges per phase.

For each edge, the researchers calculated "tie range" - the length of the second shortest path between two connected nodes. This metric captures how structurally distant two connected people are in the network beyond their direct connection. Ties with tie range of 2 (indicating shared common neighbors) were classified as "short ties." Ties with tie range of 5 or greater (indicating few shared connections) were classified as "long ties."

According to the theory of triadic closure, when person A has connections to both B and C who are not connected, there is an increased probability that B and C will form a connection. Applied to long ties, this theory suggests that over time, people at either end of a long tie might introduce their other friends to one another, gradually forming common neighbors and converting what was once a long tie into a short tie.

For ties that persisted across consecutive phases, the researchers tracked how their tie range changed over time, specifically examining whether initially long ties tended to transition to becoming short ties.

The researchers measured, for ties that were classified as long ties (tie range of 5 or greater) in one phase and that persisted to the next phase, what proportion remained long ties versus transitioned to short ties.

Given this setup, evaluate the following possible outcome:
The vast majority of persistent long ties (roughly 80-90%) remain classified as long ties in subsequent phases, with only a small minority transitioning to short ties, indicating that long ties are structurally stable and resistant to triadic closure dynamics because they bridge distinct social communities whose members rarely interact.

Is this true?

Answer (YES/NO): NO